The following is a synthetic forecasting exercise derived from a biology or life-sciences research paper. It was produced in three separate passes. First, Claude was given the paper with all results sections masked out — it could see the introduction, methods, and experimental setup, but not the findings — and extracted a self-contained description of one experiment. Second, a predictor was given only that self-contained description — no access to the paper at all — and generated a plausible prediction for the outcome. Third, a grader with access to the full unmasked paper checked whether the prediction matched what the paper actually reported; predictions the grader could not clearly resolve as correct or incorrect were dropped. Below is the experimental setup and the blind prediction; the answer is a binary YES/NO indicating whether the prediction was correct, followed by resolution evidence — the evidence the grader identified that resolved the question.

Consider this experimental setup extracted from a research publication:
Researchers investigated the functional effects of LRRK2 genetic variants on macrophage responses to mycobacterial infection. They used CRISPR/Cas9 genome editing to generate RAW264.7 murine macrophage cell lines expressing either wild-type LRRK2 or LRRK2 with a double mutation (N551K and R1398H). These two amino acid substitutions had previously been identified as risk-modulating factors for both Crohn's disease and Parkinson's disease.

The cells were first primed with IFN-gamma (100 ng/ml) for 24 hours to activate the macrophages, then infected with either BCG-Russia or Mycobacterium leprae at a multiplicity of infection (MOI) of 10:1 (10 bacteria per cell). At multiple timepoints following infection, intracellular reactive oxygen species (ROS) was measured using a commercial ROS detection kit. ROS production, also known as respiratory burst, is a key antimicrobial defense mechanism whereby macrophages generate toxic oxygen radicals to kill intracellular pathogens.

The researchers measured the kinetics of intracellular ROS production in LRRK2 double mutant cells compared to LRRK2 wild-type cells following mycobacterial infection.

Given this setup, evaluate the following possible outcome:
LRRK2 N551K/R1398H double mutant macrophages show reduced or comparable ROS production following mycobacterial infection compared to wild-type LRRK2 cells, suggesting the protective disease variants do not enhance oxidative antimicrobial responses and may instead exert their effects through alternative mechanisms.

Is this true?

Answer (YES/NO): YES